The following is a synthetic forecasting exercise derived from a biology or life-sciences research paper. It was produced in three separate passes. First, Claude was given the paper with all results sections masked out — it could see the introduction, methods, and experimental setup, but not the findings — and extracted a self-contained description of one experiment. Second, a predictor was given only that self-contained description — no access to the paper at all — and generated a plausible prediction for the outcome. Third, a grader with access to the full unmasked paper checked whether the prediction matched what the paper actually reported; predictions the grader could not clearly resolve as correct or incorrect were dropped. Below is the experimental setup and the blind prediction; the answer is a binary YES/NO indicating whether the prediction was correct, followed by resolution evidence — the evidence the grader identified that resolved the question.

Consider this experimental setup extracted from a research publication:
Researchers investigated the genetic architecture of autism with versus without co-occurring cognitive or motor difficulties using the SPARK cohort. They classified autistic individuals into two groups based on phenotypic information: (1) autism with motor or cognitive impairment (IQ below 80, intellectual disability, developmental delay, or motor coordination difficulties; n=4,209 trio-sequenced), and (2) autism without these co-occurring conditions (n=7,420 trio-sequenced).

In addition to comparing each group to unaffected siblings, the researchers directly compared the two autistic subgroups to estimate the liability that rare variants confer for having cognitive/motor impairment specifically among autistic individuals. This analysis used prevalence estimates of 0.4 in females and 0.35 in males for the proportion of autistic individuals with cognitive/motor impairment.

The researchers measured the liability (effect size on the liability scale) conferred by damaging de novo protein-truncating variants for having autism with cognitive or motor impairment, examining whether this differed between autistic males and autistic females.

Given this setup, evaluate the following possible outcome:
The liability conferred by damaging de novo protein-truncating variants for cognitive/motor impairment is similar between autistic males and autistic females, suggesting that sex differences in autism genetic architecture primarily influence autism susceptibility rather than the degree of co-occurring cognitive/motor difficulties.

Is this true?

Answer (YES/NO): YES